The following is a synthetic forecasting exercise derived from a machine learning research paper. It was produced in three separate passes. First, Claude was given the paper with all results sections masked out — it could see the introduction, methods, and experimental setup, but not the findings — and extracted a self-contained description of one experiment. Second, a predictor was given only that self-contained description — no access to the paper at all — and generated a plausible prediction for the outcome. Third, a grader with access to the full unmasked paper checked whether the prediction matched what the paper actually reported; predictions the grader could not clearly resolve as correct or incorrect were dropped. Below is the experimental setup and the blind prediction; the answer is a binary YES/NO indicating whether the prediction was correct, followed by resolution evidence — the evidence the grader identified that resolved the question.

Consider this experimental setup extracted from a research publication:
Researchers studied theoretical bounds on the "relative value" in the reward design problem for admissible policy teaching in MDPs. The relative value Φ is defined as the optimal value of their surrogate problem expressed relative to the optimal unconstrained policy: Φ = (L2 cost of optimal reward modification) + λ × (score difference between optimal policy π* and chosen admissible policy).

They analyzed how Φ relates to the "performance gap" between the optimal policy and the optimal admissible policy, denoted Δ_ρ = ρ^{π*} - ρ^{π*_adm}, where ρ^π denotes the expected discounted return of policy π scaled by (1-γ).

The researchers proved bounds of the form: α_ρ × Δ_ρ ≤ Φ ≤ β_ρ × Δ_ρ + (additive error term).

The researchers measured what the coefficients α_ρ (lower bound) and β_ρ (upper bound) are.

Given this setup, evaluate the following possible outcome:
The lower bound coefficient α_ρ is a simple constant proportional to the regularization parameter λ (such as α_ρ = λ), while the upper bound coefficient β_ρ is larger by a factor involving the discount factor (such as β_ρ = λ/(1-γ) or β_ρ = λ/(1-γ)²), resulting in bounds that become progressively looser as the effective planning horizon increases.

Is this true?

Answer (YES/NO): NO